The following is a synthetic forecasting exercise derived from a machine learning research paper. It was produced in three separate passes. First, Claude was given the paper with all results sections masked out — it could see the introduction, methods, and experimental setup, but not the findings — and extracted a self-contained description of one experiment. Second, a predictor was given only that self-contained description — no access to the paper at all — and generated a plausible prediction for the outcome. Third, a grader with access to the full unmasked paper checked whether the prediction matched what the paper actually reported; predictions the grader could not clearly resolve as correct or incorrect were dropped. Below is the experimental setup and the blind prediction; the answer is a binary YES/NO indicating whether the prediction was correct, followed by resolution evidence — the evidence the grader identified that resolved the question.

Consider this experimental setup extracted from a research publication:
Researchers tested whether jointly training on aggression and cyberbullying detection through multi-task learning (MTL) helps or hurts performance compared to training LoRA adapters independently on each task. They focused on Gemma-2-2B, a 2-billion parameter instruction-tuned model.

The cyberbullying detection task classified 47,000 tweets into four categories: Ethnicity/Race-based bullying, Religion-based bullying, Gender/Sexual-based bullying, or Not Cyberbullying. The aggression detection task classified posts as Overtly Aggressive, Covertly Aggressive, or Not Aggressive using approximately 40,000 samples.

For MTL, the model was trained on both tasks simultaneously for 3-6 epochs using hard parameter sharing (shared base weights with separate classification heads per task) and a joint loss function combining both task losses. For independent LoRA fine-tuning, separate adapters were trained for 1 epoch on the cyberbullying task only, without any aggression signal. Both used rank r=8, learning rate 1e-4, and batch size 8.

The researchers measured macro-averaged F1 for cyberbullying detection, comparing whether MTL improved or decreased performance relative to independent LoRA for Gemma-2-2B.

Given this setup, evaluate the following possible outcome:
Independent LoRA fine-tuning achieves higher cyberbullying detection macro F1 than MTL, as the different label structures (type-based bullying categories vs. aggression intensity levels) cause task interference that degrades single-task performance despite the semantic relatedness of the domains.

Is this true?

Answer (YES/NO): NO